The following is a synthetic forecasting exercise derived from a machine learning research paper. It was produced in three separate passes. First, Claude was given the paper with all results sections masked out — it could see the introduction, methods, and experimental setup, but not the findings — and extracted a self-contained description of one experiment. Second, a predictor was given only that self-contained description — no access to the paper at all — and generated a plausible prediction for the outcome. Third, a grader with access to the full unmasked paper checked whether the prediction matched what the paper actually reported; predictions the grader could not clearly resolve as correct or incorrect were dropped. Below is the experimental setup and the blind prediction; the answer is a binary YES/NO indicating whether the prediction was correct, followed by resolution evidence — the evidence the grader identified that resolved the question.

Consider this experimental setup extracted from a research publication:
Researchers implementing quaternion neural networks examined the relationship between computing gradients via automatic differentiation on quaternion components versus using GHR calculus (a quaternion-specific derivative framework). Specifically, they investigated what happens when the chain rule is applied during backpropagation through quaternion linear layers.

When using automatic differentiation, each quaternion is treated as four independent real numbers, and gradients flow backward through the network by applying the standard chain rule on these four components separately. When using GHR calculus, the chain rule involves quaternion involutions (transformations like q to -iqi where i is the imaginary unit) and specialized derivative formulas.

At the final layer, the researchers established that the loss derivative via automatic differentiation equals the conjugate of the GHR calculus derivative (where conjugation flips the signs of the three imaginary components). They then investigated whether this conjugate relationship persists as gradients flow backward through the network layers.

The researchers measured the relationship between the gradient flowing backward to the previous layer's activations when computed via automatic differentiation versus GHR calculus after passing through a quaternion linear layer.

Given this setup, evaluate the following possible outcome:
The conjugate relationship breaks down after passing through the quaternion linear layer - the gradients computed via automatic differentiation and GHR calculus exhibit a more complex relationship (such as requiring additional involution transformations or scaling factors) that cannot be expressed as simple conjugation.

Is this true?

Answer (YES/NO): NO